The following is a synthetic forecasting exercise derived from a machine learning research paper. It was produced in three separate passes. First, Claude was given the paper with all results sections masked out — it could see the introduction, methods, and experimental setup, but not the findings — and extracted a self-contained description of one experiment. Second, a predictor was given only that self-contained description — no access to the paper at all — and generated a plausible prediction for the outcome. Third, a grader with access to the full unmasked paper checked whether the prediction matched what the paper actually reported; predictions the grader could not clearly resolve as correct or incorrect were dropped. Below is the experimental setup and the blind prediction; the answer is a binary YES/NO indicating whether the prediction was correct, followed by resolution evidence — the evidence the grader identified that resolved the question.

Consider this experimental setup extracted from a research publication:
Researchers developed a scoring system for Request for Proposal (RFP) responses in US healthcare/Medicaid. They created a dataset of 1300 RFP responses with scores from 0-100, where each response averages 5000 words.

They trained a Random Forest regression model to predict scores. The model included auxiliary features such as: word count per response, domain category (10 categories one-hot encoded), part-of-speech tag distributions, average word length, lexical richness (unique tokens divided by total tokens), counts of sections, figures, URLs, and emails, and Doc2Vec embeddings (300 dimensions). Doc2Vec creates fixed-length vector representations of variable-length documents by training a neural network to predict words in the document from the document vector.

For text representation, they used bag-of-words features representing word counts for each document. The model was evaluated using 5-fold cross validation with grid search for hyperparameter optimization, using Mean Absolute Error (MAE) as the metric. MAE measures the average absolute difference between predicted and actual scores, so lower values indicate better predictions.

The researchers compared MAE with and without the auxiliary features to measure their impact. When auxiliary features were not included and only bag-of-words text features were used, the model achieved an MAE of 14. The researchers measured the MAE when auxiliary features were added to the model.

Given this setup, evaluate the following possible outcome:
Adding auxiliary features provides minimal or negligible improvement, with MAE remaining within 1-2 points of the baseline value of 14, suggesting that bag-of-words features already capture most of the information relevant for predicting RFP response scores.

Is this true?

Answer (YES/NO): NO